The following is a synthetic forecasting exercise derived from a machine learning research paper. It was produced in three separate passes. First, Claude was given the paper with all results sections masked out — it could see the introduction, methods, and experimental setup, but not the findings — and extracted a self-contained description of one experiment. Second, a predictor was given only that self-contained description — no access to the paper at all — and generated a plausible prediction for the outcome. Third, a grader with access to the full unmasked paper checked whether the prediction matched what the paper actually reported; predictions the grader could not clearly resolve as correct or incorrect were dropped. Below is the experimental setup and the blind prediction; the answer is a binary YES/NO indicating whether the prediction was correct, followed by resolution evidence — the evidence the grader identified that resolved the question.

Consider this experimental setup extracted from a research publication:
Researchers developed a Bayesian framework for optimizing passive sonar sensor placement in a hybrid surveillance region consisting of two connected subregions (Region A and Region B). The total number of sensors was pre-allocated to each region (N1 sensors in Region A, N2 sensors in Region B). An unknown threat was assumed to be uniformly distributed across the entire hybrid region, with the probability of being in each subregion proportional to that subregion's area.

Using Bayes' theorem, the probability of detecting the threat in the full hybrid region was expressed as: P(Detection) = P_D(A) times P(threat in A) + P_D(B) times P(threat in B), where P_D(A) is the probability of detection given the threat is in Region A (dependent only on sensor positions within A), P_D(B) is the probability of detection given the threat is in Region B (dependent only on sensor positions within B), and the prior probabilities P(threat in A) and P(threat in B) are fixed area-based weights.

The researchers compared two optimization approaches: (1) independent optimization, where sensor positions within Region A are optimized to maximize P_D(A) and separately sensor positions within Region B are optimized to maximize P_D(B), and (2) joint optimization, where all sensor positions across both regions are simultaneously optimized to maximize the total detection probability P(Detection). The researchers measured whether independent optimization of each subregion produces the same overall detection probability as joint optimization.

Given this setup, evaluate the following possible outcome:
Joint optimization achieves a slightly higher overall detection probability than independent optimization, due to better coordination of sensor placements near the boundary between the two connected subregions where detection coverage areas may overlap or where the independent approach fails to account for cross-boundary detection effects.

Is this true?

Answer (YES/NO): NO